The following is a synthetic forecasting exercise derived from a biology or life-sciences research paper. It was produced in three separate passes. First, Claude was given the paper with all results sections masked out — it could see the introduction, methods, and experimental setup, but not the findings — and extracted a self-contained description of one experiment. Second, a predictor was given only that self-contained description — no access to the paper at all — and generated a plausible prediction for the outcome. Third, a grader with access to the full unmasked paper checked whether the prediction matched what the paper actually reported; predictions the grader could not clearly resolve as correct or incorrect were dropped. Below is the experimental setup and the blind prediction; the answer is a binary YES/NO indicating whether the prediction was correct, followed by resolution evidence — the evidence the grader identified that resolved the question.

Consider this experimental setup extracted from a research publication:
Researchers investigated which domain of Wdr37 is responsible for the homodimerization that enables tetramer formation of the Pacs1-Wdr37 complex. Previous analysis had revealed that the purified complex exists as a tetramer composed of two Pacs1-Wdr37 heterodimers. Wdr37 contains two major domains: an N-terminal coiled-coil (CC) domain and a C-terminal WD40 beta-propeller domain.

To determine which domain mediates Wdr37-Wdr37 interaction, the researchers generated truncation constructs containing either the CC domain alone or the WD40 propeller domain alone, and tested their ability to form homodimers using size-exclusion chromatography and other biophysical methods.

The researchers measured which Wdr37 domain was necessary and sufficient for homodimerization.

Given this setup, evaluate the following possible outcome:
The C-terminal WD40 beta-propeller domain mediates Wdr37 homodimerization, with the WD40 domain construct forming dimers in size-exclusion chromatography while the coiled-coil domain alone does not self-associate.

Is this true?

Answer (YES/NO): NO